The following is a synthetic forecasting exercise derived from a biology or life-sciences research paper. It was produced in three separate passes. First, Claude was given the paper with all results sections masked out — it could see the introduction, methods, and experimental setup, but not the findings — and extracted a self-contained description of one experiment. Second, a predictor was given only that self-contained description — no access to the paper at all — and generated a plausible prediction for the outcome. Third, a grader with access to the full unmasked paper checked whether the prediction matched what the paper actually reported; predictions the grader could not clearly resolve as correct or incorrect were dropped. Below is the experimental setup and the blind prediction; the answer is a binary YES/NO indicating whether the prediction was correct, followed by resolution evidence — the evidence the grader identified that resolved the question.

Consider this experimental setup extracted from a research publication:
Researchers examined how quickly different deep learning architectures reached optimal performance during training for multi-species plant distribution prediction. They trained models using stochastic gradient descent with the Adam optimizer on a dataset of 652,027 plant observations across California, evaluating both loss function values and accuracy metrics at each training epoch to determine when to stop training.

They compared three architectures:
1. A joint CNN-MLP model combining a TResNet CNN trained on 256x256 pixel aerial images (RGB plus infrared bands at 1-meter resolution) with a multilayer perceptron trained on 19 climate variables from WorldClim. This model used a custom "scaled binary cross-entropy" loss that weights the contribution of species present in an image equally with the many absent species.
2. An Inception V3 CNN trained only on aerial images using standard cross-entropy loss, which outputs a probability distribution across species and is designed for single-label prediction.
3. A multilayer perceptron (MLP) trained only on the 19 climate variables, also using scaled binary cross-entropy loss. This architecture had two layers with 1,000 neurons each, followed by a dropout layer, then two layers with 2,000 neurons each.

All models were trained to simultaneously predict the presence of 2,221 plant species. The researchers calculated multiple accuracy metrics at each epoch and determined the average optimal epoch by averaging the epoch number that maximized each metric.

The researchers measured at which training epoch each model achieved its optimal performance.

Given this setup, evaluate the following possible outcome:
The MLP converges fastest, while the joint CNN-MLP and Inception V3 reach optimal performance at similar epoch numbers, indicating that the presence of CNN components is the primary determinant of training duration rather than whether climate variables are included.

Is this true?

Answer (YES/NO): NO